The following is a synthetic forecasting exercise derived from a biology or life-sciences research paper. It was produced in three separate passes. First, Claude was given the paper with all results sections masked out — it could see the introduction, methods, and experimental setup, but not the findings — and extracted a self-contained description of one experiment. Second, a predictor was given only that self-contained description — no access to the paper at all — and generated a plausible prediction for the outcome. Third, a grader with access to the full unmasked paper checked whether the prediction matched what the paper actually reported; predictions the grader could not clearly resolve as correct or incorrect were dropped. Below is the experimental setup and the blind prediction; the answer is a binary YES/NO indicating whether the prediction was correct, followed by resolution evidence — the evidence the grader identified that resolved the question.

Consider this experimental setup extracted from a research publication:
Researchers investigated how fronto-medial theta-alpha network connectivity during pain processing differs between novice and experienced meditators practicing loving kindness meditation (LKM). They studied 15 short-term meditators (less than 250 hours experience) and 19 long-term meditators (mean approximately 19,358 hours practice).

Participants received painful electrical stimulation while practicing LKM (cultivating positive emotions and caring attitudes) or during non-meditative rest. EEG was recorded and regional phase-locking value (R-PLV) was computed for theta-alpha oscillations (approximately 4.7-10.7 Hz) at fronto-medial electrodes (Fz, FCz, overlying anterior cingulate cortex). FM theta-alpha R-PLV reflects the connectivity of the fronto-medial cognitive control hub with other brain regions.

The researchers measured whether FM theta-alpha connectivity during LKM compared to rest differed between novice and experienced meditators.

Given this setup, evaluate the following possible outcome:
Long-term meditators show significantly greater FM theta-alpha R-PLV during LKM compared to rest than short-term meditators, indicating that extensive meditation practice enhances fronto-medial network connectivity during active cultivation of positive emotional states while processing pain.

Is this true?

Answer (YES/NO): NO